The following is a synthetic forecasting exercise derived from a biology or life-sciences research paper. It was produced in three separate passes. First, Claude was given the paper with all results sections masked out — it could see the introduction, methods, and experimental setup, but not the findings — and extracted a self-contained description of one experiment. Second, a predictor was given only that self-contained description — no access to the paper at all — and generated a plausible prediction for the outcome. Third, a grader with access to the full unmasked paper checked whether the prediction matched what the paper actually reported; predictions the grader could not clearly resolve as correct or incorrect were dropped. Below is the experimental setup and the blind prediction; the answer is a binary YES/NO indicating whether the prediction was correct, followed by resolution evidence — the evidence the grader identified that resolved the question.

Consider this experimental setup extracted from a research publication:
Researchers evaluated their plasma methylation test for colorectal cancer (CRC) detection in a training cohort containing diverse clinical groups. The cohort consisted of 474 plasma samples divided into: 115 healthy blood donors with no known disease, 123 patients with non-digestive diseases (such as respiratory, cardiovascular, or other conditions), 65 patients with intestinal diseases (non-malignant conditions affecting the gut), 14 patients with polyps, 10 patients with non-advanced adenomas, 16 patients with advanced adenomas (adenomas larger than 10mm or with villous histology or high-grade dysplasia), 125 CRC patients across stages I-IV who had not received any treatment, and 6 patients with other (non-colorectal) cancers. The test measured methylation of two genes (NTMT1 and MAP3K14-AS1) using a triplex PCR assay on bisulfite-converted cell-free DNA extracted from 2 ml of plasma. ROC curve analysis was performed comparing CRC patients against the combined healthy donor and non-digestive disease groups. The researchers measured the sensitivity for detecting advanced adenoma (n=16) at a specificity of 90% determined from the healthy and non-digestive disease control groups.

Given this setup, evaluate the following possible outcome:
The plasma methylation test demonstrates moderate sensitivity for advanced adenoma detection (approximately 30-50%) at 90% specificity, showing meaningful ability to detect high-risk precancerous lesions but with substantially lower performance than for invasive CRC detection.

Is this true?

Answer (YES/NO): YES